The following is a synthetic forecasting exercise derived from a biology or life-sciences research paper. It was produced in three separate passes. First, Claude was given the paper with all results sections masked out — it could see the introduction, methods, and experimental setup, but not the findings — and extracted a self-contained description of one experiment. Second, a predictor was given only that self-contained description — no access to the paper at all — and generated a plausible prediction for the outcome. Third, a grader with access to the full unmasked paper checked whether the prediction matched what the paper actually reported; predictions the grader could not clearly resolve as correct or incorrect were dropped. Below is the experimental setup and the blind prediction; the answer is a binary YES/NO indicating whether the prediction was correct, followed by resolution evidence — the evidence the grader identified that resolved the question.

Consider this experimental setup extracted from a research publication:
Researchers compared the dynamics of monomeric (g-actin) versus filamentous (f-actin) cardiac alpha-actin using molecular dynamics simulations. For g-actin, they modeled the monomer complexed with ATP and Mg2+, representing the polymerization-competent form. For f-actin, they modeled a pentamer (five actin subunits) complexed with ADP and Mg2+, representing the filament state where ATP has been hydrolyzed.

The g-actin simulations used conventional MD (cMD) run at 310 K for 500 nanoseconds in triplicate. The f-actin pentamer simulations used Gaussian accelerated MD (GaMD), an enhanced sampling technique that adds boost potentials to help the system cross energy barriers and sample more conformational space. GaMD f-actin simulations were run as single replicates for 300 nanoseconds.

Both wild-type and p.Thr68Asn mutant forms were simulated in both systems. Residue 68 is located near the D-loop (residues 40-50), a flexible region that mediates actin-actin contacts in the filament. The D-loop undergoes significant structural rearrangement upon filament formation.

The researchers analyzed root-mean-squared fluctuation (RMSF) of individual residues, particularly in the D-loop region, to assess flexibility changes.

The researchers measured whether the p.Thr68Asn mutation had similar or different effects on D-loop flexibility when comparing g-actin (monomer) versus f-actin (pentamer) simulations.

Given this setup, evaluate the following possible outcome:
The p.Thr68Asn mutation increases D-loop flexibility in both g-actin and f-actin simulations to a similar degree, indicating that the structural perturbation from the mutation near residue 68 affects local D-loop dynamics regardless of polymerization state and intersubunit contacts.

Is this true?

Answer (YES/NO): NO